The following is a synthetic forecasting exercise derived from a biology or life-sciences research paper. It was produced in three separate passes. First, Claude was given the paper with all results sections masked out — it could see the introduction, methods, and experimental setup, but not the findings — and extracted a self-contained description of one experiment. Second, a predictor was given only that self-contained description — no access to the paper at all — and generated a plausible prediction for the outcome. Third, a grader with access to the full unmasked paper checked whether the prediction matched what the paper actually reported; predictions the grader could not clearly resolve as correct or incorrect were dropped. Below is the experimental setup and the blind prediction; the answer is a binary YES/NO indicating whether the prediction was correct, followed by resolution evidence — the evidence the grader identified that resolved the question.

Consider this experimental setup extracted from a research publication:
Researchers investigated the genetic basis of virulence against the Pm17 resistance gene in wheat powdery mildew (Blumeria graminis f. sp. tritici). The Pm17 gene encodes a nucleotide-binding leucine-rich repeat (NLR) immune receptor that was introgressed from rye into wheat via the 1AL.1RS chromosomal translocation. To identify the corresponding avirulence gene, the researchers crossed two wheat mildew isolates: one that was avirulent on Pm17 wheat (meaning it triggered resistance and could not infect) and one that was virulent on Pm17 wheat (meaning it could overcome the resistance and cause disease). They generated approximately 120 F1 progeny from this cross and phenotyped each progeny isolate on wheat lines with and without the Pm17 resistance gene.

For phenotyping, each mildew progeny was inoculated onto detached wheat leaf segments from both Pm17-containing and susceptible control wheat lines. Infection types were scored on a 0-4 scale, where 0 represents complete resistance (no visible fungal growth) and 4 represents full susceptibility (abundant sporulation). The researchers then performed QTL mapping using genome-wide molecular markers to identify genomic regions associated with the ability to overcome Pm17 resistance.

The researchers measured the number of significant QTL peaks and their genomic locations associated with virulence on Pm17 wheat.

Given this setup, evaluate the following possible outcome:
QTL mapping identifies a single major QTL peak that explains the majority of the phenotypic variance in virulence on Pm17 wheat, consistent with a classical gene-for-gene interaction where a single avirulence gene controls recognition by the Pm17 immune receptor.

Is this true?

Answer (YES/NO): YES